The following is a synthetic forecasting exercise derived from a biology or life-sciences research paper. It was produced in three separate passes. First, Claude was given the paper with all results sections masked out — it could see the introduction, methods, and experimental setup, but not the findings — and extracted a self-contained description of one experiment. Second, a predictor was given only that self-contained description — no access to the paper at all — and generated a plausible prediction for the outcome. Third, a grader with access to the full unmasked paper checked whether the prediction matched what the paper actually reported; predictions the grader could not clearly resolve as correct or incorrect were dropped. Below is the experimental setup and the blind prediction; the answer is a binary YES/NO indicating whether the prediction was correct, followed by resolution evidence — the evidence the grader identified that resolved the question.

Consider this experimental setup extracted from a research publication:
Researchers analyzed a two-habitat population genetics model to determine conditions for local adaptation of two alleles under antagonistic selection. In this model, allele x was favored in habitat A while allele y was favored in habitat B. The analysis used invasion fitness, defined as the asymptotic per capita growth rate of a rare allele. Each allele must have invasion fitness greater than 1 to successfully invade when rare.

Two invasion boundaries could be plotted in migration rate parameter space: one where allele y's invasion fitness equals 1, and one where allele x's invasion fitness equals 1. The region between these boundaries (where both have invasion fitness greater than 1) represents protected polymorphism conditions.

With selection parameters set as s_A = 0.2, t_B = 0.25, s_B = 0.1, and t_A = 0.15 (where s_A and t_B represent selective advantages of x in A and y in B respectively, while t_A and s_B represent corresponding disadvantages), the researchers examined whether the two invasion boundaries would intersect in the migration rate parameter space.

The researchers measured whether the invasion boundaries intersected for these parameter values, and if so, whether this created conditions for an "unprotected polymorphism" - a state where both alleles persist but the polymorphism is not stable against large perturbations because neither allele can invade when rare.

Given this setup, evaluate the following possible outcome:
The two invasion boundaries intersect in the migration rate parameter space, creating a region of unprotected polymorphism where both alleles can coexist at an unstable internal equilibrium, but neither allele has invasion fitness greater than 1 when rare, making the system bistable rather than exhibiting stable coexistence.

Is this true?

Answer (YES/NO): NO